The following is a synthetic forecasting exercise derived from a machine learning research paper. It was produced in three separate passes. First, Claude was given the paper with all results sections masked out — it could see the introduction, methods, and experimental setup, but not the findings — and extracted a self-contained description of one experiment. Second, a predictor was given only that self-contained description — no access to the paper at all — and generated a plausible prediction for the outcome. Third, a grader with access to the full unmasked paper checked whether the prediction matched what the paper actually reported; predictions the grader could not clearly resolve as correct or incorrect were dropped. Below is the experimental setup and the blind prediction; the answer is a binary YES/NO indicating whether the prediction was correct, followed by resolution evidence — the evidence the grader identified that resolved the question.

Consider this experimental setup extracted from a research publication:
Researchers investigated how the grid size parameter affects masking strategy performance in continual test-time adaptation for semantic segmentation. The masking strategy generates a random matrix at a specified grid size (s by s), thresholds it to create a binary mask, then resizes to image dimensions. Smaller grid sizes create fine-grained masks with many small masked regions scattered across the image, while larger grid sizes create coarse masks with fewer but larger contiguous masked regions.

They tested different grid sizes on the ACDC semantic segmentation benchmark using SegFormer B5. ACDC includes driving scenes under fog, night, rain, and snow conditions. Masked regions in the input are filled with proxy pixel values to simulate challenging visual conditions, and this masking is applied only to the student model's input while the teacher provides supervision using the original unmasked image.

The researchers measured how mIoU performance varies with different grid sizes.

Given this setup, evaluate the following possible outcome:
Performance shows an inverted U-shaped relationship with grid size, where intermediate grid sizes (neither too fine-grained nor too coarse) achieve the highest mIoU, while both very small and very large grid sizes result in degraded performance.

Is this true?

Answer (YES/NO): YES